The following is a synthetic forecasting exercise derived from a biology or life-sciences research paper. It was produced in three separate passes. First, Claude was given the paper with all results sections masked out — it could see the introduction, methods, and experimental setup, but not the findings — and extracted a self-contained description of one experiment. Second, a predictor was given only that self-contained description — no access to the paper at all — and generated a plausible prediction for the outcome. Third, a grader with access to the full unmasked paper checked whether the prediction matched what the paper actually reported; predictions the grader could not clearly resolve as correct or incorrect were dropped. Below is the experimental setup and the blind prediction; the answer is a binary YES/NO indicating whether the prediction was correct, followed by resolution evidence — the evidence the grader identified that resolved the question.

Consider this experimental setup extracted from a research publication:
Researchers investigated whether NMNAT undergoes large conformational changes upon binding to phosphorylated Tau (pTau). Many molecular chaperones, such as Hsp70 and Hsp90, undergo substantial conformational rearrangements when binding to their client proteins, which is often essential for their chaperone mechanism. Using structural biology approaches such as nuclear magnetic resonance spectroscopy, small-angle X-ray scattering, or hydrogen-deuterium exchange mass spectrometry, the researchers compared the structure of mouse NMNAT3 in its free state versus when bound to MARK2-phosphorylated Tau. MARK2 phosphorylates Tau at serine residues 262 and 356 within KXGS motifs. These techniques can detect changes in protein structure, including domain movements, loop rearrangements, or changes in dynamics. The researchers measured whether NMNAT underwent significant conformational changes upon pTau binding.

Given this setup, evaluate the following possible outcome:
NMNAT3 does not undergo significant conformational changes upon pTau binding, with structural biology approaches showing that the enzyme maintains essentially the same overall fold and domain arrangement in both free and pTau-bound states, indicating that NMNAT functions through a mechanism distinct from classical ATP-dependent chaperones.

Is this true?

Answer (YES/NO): YES